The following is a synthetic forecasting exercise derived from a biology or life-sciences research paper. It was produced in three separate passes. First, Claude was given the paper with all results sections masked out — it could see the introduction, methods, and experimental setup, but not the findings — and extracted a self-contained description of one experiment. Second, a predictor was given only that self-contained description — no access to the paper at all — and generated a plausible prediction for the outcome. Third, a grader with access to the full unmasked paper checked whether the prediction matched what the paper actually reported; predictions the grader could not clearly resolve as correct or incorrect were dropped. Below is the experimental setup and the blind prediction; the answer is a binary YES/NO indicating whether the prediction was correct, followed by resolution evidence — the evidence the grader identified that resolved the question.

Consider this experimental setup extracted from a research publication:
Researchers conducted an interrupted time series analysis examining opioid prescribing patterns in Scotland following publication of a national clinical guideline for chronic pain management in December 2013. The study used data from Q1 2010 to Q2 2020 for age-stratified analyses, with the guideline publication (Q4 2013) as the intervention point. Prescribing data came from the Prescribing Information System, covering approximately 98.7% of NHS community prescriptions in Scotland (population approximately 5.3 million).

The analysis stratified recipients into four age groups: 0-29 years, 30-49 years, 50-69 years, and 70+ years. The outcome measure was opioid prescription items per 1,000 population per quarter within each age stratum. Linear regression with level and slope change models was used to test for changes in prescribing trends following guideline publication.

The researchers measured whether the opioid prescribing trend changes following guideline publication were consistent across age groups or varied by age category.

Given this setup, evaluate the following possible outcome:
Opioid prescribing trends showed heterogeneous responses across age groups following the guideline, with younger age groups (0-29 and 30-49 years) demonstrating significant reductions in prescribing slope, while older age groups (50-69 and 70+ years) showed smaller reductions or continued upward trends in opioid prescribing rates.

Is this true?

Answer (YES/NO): NO